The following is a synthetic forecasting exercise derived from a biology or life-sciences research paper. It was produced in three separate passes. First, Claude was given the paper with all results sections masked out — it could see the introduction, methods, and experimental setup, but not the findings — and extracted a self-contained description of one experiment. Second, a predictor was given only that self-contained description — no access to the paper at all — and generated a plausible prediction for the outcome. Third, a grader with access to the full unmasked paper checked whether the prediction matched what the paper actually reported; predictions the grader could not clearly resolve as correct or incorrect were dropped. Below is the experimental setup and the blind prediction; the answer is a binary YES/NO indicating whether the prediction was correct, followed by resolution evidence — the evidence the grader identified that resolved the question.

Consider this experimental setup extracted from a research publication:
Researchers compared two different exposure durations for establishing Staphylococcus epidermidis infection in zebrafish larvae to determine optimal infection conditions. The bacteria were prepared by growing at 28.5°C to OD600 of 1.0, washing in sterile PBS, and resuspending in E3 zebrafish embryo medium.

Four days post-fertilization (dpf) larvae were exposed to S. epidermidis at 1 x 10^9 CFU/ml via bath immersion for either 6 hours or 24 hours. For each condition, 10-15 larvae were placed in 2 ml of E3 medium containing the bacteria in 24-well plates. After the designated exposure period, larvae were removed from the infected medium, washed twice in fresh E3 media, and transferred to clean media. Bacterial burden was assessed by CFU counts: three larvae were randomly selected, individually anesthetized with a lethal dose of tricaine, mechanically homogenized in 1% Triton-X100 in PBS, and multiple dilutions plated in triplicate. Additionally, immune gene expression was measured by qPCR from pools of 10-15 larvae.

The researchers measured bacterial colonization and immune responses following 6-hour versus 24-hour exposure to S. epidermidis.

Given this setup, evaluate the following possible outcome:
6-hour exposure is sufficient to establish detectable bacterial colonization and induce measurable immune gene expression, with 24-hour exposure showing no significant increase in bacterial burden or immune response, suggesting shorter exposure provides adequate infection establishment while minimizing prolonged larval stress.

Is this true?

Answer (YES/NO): NO